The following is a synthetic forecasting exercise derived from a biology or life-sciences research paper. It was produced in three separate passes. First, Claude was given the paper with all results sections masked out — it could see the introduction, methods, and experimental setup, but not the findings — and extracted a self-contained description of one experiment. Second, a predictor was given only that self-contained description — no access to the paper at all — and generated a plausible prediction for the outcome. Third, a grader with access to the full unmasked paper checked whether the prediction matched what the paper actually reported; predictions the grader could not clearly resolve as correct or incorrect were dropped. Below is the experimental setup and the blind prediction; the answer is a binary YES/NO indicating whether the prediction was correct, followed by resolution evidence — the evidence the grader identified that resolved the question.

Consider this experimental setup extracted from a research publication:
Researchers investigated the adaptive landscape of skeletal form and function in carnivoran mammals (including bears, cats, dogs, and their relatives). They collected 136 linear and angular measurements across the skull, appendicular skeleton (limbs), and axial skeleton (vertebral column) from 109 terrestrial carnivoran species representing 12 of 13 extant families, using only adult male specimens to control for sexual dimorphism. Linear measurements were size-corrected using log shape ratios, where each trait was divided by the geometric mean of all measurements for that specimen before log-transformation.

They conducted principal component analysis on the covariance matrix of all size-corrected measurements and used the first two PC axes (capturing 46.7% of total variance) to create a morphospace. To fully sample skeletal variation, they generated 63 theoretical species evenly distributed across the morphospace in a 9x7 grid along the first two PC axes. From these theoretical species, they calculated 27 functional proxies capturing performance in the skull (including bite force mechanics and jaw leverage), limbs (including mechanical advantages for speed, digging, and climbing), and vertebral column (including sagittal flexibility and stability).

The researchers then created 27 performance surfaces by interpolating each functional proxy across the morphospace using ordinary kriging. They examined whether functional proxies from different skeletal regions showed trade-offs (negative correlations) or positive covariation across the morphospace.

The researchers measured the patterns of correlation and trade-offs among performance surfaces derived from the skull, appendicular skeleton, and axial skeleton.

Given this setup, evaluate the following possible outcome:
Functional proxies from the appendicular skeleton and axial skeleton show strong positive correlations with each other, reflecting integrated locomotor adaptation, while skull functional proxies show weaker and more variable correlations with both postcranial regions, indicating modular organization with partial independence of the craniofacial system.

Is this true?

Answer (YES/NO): NO